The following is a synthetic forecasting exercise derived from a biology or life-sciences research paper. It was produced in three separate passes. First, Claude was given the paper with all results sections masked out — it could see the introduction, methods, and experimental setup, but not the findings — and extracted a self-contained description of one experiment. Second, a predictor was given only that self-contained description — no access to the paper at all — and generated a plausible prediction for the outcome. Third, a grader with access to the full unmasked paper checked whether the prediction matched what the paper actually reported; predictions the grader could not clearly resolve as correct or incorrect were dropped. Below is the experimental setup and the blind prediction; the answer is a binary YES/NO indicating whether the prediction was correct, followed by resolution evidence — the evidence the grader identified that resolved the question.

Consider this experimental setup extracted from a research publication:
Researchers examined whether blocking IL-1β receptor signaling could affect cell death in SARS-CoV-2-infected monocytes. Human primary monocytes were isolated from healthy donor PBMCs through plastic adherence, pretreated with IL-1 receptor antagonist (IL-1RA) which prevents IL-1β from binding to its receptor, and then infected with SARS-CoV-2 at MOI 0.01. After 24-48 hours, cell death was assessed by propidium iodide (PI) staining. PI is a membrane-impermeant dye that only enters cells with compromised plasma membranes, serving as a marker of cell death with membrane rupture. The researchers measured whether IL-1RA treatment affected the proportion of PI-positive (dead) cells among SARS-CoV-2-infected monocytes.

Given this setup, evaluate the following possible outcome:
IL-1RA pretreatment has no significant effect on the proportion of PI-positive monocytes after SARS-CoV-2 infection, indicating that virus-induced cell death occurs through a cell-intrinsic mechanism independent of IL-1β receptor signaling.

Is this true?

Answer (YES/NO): NO